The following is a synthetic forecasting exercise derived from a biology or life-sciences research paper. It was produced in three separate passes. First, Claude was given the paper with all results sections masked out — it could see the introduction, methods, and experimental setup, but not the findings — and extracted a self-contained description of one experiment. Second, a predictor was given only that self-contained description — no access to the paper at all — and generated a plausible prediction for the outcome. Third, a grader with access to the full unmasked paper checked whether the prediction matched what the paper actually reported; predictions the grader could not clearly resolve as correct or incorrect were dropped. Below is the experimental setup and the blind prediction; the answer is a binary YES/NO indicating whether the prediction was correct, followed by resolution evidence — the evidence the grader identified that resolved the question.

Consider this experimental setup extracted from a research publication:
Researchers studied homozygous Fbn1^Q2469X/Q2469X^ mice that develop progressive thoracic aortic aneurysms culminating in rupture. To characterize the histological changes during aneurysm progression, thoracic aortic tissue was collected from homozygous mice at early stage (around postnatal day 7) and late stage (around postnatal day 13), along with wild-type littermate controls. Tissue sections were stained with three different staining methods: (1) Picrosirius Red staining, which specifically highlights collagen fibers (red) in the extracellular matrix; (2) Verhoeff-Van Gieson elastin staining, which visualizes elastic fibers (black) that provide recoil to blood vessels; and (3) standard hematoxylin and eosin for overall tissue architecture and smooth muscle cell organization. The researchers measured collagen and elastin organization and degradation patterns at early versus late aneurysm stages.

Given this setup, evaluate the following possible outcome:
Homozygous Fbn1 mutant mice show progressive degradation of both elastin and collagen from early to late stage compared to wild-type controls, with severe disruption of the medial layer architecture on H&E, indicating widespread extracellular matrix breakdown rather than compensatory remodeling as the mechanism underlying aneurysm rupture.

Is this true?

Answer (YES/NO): NO